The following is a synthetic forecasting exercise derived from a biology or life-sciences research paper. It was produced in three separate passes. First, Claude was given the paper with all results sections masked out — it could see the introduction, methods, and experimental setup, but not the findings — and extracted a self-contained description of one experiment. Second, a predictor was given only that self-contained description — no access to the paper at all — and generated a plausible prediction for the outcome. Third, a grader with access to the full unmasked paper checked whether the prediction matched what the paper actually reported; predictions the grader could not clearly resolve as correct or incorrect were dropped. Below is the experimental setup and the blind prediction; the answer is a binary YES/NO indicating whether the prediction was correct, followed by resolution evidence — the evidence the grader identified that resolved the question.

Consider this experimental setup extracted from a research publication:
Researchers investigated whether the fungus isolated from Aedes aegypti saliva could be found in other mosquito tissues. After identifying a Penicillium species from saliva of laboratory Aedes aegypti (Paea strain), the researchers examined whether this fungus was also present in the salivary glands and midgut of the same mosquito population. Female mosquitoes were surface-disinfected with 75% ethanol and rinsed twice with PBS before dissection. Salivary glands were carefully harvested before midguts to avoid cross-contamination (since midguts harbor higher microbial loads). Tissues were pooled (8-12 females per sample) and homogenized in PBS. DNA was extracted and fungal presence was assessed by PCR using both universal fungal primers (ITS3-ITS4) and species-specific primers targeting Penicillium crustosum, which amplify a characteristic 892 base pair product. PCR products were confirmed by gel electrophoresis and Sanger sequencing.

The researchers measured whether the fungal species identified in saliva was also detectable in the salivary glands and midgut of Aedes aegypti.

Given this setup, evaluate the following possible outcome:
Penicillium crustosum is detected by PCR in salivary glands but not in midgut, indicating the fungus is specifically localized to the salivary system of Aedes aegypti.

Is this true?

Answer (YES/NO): NO